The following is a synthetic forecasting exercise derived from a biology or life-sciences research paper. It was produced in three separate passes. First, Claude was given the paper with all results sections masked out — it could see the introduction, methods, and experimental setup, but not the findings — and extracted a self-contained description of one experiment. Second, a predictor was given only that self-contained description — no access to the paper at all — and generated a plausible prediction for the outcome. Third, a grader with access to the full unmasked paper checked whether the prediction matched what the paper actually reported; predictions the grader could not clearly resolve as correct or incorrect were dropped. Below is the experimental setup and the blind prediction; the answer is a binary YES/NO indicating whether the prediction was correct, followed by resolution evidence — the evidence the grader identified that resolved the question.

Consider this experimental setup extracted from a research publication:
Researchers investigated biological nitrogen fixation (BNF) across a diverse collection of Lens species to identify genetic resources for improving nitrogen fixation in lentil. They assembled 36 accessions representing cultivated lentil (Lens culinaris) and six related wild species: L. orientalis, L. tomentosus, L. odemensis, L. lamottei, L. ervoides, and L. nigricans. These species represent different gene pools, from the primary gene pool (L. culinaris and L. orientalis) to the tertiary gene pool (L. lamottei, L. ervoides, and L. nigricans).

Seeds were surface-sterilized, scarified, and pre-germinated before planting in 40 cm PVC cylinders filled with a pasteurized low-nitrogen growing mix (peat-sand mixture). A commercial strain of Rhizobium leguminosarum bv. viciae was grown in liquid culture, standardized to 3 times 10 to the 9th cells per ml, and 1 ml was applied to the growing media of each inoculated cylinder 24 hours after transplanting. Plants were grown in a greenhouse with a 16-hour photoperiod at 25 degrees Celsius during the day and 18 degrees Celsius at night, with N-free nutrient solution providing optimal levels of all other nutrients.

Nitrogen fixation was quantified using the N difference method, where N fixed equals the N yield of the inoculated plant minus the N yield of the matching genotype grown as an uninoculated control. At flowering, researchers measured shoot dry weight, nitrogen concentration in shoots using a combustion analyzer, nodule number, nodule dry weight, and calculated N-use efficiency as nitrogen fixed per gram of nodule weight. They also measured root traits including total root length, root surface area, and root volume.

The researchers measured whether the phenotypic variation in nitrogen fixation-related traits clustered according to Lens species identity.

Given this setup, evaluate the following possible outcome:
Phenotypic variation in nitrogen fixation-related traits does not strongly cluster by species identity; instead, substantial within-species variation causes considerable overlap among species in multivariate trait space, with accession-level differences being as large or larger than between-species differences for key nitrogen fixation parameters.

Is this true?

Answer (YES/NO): YES